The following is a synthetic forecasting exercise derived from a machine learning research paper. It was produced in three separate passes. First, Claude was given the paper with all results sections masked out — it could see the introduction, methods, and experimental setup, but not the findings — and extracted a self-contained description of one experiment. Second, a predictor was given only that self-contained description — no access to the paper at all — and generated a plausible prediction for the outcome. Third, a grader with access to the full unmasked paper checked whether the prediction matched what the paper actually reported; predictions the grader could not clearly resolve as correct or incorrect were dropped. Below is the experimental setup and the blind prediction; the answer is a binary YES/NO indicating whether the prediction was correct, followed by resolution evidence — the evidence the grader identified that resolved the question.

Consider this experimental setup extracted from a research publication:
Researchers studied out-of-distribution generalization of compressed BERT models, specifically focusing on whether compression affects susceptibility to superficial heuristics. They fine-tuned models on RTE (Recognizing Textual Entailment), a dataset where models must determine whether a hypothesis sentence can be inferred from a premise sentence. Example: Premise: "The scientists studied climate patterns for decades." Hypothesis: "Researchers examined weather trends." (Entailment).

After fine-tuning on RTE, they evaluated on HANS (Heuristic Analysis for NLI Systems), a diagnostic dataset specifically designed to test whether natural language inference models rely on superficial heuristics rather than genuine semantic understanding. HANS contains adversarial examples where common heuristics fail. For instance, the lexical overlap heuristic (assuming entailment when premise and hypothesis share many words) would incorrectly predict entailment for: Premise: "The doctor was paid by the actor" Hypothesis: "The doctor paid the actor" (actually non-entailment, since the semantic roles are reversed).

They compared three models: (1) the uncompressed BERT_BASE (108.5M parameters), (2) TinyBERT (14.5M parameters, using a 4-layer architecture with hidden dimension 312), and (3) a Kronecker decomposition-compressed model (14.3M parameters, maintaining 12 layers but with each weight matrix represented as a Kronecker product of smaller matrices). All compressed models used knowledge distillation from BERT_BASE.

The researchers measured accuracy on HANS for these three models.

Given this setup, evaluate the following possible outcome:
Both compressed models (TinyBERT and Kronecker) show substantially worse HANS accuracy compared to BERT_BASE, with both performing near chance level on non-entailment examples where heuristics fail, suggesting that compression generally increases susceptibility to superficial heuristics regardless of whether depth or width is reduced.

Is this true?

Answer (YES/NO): NO